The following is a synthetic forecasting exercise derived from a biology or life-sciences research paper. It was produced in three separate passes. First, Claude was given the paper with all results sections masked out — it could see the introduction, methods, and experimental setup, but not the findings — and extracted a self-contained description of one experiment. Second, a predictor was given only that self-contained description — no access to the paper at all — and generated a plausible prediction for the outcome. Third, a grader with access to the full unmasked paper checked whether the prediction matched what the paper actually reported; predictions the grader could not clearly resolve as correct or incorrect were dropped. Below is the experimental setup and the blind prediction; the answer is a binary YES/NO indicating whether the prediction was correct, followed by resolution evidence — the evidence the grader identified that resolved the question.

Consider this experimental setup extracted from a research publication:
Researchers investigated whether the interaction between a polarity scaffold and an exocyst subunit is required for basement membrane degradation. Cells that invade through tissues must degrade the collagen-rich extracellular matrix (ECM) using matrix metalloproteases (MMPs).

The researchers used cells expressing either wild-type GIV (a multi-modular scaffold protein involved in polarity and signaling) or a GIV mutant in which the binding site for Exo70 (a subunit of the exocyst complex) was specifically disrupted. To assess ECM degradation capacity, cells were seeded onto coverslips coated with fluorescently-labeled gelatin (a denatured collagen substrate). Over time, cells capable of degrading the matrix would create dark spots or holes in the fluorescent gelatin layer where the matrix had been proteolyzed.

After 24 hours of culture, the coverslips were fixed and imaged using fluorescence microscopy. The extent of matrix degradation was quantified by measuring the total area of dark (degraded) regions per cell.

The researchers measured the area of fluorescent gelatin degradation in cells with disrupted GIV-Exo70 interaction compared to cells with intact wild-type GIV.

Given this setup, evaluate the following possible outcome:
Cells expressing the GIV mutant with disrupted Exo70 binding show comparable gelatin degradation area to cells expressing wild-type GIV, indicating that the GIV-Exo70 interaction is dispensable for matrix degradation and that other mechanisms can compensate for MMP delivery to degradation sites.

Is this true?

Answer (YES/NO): NO